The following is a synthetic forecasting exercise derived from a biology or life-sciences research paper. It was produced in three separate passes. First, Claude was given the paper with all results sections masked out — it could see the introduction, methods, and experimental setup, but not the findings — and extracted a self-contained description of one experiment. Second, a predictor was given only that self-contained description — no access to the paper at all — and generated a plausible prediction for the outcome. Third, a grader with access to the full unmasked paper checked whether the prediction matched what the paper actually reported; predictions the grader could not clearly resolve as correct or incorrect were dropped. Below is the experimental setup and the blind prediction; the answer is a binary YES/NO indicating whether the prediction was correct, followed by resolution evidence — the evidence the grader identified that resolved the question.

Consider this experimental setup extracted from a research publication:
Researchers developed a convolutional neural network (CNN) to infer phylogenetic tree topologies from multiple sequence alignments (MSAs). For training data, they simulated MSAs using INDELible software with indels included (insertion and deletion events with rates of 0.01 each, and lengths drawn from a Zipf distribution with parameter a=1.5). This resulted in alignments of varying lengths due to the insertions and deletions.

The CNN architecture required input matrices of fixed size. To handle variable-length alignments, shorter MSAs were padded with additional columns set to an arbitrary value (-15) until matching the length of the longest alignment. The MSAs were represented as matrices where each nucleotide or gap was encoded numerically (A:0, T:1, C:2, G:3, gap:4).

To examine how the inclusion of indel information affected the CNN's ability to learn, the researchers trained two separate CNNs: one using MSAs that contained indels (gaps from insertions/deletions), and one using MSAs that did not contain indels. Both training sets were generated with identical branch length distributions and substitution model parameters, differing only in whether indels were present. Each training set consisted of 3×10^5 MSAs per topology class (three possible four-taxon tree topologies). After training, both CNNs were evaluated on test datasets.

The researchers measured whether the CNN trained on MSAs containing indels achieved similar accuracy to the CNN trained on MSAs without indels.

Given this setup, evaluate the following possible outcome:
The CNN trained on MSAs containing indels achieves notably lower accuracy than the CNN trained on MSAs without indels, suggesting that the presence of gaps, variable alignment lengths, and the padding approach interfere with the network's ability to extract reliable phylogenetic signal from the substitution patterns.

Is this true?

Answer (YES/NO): NO